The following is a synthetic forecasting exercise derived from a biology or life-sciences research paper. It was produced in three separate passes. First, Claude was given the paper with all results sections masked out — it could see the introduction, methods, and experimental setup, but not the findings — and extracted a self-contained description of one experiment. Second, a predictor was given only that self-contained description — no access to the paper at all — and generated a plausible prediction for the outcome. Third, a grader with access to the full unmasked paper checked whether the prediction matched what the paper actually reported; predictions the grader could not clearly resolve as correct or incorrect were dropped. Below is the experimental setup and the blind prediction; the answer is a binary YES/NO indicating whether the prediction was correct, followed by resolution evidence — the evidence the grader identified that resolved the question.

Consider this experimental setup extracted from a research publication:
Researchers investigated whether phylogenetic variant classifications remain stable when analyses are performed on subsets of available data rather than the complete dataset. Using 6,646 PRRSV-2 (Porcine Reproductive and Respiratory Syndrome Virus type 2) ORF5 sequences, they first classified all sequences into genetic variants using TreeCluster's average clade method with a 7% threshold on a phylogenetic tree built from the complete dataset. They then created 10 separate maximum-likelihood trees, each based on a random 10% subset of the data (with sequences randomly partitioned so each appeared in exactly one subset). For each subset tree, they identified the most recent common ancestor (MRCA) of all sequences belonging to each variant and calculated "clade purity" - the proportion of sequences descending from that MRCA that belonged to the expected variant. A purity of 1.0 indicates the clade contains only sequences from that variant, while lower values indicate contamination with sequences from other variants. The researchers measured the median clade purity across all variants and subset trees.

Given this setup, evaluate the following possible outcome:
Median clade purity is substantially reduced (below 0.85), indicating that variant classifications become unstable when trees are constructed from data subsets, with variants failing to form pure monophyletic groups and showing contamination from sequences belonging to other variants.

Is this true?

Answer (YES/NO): NO